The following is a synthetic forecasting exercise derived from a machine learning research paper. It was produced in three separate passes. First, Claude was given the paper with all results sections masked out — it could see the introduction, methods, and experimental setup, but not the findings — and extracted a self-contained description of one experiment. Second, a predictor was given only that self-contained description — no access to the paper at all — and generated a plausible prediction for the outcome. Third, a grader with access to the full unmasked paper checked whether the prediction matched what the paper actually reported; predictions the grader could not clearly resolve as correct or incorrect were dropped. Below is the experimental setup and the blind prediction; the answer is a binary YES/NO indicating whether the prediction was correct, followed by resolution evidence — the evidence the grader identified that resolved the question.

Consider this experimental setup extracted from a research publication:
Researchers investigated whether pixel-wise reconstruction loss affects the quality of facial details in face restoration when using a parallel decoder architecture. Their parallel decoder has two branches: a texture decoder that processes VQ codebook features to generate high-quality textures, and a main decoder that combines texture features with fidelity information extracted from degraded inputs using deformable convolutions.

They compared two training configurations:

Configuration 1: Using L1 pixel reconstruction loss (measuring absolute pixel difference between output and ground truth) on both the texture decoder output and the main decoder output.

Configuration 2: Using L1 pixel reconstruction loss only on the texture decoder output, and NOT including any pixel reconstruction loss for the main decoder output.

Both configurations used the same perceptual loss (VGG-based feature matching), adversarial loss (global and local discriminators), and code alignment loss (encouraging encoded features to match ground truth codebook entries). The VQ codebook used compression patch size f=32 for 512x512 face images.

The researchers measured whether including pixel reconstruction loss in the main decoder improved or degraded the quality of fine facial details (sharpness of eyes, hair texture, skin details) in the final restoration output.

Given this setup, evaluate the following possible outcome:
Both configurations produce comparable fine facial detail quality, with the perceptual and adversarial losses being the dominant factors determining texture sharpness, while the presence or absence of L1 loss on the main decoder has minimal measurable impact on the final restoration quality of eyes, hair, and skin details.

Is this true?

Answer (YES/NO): NO